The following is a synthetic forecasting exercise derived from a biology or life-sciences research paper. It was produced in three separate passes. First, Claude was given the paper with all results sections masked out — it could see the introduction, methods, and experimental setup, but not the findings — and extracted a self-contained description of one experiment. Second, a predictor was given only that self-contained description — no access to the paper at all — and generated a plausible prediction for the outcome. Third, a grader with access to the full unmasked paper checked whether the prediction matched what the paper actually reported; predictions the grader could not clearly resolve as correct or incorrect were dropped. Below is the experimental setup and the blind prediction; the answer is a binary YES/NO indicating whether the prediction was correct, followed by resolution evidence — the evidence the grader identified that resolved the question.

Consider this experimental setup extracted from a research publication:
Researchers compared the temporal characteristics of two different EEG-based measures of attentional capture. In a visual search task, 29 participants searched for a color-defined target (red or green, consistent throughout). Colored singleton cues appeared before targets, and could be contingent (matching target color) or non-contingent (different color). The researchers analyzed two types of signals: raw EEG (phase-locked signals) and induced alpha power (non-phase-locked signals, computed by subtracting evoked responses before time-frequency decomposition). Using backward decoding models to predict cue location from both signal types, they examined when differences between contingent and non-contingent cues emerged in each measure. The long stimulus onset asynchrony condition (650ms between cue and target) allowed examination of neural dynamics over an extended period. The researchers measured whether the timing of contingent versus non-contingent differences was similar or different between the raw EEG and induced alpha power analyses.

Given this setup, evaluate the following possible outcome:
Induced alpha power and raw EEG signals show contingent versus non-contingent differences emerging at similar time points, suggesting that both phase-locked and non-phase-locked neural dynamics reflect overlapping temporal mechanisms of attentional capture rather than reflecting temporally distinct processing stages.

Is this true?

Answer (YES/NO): NO